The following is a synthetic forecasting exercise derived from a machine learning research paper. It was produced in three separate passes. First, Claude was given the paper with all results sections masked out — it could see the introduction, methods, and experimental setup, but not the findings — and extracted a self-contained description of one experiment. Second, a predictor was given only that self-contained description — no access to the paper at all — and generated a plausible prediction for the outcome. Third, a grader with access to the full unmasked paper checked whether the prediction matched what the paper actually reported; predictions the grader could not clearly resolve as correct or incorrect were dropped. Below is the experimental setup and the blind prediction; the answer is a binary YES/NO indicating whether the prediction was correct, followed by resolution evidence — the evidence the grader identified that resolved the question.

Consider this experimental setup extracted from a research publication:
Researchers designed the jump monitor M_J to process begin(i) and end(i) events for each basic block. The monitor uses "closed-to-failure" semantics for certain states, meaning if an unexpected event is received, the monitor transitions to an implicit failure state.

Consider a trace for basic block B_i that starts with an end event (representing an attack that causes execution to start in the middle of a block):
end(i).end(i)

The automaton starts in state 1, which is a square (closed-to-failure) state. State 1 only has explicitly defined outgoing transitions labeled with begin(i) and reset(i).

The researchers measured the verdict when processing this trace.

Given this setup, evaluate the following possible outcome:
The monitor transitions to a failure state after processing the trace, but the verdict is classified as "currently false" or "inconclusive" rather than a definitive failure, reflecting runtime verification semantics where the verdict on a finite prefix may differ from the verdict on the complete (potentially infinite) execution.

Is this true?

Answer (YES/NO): NO